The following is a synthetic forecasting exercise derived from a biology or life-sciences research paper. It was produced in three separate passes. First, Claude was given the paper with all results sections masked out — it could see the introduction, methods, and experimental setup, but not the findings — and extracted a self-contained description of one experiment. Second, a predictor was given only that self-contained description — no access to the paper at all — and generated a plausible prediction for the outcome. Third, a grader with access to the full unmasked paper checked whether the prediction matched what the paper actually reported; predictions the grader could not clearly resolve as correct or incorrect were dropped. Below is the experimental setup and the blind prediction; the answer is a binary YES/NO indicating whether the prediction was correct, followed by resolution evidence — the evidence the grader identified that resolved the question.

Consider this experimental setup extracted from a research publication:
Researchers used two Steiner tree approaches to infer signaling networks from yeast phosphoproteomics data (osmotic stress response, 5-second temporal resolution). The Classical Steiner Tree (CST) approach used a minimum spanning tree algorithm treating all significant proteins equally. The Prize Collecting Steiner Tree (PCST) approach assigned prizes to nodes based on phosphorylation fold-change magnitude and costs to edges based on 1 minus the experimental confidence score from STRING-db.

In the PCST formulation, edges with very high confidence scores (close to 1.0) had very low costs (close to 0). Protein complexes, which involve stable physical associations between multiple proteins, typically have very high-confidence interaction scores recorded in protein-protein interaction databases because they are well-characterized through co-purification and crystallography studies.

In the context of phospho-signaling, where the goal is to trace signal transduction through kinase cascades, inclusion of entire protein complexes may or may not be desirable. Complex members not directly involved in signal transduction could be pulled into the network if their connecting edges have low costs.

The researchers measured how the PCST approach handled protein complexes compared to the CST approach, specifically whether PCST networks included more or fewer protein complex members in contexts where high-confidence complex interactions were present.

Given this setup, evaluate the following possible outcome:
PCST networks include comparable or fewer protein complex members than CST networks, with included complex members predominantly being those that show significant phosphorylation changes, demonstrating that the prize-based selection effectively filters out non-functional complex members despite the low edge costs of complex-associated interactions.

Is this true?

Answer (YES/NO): NO